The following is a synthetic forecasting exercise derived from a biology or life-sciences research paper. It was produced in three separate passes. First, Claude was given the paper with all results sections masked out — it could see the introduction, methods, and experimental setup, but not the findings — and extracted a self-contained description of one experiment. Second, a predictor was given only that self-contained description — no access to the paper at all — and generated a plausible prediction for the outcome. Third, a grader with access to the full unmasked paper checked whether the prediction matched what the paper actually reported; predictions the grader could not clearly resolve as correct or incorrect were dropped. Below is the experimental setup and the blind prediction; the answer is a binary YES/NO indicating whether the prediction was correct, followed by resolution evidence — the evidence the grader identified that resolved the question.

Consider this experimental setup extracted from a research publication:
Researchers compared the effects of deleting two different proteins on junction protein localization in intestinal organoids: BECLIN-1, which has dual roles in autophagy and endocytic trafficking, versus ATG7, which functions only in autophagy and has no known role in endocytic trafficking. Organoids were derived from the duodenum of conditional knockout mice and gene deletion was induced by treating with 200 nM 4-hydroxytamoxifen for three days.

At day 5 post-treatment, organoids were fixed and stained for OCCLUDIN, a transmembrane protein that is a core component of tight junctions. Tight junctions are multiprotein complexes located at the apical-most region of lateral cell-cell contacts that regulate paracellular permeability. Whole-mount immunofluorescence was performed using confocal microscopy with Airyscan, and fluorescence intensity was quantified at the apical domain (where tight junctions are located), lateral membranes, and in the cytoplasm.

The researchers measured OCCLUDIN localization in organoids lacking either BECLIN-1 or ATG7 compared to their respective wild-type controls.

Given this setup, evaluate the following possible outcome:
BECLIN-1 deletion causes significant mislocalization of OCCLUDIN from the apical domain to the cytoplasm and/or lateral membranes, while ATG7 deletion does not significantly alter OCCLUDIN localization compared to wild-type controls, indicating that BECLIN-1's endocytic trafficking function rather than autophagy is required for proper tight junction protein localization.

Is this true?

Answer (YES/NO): NO